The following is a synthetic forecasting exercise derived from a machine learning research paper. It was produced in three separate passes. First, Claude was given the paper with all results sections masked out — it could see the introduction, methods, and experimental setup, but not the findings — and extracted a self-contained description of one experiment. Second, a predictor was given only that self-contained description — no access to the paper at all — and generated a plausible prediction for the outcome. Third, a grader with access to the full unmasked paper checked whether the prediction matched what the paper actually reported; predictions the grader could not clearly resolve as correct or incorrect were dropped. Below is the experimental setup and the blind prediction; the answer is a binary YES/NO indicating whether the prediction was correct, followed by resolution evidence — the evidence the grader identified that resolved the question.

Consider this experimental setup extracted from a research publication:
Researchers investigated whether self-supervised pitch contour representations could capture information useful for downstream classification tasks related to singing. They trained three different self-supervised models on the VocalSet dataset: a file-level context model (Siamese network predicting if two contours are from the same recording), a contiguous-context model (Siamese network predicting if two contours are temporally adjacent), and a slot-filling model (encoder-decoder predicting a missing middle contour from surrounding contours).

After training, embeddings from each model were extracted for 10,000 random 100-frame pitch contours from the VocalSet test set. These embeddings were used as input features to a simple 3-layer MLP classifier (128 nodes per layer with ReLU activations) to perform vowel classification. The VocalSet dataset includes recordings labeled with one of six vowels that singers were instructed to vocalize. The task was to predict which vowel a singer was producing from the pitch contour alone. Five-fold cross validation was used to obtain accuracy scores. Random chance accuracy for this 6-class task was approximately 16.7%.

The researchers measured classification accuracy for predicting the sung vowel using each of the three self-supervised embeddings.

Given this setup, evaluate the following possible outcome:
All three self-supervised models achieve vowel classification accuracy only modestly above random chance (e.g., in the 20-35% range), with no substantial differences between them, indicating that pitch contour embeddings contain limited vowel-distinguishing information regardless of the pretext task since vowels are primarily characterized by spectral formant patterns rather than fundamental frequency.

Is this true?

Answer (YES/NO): NO